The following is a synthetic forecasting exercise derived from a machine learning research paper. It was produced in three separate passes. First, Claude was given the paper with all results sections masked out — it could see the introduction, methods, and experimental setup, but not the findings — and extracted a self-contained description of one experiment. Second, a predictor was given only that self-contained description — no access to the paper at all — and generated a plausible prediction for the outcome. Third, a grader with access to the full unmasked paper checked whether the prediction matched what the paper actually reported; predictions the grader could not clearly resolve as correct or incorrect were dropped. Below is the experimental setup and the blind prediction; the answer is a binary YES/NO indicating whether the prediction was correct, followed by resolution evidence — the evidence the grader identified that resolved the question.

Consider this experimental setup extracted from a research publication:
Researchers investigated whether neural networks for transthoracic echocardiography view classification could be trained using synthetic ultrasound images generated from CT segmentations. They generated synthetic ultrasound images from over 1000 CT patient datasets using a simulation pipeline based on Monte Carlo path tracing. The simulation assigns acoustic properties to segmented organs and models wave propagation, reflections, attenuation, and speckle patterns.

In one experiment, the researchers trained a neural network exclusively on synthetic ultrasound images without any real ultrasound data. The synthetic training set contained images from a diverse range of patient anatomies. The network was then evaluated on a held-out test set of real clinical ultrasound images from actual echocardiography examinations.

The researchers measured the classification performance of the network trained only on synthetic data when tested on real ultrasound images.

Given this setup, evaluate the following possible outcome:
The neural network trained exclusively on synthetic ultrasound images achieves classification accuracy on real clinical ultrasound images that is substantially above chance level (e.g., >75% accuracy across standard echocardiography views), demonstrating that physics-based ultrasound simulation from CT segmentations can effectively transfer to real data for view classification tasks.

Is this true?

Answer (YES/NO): NO